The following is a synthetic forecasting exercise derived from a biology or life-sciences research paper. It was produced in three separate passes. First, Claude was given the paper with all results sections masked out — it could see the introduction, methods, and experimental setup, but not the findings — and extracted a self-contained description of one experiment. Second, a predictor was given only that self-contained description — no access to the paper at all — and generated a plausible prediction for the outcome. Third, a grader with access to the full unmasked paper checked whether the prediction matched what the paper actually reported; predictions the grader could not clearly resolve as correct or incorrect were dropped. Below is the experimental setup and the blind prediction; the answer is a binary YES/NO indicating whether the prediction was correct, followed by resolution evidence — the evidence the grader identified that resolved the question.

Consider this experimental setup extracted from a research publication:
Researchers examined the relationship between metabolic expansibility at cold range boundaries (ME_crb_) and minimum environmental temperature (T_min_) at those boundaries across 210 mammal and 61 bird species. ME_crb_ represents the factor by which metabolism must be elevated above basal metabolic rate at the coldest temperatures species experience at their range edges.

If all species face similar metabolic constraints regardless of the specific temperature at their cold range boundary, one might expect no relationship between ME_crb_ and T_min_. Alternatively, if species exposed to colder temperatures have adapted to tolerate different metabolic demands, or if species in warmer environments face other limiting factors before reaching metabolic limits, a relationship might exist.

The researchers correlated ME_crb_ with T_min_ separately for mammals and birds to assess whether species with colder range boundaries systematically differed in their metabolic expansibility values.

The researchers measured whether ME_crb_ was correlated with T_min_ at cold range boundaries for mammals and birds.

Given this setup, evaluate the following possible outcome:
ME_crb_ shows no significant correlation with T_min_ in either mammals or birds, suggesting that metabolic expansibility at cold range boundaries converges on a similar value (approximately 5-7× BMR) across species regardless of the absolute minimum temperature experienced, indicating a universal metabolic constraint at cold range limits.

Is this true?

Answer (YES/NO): NO